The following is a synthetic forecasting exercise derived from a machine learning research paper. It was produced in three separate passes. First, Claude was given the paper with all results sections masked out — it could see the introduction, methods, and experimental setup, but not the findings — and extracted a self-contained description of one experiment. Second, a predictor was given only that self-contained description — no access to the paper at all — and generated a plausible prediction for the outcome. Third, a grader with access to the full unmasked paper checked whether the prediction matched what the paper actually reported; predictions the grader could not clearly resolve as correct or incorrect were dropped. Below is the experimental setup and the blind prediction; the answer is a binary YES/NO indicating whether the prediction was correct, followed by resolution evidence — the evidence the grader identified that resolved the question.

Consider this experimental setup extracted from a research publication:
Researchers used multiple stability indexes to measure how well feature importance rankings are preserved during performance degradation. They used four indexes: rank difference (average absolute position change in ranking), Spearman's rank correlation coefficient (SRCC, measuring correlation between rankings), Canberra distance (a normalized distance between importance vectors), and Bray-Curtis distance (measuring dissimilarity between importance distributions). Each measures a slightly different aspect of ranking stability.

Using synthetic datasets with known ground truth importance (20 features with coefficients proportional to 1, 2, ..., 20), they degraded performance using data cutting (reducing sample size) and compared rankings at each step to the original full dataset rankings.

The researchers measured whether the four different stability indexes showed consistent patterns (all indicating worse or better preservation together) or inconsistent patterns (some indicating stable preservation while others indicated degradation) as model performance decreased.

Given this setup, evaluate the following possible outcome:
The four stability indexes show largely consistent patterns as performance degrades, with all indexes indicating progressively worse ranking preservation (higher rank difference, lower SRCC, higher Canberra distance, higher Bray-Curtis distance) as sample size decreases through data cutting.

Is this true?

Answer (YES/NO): YES